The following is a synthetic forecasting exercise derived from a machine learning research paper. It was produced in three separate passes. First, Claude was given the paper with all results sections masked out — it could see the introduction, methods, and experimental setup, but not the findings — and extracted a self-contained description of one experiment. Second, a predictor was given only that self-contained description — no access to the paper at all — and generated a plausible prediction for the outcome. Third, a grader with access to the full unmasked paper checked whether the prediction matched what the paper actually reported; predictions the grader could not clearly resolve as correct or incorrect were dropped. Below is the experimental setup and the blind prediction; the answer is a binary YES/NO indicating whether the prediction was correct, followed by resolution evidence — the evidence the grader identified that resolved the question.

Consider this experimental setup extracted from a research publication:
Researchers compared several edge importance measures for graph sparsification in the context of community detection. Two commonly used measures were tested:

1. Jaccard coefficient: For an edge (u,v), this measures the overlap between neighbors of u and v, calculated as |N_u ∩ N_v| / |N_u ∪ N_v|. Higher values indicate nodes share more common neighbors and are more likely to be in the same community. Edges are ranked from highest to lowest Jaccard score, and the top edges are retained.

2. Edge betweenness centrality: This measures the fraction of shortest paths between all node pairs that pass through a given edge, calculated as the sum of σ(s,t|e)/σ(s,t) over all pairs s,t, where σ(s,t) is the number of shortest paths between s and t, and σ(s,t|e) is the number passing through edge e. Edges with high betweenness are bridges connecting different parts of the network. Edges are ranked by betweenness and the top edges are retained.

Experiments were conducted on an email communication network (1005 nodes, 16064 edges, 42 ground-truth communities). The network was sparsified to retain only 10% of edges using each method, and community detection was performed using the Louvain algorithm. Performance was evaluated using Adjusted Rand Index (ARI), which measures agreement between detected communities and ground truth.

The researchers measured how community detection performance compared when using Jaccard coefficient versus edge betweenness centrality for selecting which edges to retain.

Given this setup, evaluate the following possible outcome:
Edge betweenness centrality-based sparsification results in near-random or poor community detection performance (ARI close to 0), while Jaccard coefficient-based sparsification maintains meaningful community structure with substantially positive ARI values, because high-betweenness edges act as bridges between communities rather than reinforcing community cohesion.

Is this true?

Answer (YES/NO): NO